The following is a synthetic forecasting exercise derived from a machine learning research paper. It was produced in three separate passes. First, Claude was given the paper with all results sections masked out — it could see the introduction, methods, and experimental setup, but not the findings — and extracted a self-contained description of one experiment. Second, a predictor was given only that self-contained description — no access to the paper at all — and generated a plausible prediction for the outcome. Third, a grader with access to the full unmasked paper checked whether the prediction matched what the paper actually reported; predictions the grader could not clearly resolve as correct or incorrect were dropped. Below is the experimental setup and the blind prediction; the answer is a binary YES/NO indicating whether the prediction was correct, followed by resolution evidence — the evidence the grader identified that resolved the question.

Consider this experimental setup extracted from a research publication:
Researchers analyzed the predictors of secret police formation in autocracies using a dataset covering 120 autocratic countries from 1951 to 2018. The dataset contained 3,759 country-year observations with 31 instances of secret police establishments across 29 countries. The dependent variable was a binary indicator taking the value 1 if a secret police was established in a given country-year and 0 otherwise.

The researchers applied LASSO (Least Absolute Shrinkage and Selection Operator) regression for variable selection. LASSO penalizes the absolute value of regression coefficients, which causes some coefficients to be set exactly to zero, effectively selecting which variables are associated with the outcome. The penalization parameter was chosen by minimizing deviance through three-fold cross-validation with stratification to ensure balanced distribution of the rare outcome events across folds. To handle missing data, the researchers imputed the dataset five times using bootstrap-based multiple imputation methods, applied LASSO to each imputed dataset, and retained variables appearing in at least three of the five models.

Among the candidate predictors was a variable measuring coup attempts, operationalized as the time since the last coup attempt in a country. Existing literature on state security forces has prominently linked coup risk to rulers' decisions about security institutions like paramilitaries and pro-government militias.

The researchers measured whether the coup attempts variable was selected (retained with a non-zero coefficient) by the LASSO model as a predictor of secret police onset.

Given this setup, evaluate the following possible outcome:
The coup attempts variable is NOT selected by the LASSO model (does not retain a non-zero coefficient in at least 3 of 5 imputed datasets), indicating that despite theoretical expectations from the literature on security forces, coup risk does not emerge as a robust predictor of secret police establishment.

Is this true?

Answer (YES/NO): YES